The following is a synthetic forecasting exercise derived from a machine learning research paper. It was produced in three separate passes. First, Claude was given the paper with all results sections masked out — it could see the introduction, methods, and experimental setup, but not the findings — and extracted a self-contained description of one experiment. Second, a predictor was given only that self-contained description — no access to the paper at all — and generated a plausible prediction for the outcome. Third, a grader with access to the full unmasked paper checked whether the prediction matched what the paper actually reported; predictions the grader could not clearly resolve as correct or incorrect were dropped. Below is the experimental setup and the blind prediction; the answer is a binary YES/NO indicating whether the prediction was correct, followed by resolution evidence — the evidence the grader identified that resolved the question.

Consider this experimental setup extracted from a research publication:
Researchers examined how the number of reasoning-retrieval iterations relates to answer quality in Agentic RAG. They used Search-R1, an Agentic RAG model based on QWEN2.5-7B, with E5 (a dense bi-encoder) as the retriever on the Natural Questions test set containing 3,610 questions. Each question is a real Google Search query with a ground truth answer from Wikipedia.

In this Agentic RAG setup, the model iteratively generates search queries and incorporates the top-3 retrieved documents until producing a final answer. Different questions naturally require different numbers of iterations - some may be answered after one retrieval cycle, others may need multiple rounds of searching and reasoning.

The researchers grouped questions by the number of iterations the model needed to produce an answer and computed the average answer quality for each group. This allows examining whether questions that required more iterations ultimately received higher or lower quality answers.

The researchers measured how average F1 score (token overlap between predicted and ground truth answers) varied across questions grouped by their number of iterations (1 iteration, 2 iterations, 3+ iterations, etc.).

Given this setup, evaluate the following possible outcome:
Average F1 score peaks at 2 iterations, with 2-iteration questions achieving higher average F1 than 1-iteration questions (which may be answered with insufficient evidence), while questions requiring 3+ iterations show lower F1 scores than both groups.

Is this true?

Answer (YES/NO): NO